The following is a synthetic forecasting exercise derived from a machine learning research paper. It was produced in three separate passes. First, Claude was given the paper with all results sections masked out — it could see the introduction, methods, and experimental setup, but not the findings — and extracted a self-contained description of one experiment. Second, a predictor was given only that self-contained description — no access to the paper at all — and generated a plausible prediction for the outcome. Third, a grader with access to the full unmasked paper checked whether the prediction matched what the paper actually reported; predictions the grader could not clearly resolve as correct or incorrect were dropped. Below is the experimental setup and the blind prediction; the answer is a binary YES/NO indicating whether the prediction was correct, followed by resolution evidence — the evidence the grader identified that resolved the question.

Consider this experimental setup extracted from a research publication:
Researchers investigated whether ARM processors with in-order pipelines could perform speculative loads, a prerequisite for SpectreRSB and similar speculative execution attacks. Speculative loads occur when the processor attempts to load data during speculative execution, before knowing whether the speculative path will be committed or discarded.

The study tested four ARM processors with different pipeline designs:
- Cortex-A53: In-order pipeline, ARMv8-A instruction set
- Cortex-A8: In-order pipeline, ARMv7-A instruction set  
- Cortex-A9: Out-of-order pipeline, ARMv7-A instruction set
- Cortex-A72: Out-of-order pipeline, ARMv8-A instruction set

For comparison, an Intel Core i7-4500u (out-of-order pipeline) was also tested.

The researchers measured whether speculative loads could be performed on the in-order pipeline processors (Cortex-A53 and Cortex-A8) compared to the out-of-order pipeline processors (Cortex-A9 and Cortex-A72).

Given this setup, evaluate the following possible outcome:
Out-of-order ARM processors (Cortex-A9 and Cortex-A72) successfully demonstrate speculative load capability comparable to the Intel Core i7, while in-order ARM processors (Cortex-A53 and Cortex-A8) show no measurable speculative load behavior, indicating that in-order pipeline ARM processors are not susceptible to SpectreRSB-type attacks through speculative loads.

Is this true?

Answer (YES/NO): YES